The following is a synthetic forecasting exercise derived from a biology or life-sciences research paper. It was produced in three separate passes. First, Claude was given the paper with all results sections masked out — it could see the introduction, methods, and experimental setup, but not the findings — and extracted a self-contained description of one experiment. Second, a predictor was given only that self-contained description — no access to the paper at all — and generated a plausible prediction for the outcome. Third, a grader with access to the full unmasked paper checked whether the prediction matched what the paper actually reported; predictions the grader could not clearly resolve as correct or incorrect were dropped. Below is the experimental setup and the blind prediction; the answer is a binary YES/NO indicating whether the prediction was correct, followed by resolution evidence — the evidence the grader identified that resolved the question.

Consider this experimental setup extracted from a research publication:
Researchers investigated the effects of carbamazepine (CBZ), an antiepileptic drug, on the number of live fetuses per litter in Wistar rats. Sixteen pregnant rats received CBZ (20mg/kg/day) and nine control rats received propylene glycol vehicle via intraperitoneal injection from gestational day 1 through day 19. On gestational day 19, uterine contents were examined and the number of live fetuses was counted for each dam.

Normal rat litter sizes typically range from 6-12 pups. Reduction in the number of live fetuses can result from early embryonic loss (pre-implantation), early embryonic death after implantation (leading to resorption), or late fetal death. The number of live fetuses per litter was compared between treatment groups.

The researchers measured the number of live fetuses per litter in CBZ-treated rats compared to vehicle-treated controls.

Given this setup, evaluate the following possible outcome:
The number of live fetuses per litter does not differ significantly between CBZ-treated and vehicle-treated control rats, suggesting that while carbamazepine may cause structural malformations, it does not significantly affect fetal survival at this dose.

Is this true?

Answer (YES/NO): YES